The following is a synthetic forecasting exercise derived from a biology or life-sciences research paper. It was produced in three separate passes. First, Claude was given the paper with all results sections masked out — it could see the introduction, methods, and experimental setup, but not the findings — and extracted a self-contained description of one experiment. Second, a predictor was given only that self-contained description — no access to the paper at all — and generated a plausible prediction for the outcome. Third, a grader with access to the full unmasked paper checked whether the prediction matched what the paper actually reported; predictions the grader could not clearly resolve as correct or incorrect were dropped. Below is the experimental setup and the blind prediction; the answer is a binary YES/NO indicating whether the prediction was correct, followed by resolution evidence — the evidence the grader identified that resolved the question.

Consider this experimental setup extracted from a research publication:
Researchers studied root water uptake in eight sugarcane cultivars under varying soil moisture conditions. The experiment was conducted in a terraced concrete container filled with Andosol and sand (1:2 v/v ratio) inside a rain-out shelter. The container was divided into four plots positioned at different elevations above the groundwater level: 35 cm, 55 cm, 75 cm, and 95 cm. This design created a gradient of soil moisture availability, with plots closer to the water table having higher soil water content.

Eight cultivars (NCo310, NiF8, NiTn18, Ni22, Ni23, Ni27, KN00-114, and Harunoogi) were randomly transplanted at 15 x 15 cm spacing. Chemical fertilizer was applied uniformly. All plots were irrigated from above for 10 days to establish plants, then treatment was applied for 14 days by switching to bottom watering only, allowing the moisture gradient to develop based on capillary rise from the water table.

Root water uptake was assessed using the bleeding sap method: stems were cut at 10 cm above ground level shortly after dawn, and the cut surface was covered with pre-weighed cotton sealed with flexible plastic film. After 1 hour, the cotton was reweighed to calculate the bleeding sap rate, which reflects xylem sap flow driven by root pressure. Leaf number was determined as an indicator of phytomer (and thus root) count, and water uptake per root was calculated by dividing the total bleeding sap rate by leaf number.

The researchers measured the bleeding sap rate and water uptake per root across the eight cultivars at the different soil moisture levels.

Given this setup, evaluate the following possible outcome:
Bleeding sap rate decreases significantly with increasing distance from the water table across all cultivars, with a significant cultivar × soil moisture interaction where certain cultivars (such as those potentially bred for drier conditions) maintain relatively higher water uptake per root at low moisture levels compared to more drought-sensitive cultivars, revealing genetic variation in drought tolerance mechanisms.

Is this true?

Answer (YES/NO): YES